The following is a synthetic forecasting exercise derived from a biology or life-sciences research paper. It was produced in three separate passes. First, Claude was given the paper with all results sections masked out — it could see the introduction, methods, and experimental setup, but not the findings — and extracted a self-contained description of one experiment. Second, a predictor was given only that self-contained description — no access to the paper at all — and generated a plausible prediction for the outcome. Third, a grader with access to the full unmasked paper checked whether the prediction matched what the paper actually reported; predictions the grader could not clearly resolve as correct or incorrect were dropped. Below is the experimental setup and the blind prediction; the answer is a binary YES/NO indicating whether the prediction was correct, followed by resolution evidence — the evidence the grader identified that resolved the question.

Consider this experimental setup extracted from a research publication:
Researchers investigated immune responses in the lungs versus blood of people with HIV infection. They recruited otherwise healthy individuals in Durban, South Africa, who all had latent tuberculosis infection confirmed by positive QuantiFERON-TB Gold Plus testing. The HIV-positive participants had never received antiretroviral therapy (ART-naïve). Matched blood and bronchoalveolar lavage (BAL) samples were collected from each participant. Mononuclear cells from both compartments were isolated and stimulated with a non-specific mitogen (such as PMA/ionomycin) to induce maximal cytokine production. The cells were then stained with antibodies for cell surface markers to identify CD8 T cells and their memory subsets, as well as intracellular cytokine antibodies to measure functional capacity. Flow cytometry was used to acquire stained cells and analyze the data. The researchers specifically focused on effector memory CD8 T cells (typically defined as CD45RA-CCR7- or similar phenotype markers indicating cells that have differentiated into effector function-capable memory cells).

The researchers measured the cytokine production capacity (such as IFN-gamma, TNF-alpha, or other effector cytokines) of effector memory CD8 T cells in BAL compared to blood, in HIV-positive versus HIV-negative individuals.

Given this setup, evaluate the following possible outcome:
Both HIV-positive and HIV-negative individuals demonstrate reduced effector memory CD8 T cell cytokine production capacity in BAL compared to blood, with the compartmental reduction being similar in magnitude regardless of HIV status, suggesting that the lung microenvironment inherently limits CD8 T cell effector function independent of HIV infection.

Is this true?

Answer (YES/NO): NO